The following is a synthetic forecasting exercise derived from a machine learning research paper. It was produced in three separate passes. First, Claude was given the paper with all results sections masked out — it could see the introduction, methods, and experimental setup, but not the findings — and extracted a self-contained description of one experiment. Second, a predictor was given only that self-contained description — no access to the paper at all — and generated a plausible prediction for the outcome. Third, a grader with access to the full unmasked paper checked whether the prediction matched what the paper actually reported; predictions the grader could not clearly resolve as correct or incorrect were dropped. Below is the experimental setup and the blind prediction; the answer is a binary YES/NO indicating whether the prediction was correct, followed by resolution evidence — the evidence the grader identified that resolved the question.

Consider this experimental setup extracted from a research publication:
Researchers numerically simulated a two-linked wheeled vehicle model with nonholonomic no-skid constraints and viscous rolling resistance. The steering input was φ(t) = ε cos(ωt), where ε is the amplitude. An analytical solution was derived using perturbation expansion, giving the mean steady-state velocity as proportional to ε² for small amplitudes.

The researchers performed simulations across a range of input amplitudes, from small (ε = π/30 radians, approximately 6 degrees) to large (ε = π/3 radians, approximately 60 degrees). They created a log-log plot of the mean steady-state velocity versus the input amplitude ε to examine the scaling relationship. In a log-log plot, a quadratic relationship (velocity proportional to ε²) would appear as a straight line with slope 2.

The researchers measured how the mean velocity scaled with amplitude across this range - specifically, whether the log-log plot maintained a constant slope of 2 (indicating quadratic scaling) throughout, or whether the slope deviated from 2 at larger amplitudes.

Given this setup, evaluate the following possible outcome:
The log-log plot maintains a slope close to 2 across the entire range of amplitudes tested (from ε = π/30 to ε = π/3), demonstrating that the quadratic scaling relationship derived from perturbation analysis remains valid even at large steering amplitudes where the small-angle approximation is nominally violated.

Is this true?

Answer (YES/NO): YES